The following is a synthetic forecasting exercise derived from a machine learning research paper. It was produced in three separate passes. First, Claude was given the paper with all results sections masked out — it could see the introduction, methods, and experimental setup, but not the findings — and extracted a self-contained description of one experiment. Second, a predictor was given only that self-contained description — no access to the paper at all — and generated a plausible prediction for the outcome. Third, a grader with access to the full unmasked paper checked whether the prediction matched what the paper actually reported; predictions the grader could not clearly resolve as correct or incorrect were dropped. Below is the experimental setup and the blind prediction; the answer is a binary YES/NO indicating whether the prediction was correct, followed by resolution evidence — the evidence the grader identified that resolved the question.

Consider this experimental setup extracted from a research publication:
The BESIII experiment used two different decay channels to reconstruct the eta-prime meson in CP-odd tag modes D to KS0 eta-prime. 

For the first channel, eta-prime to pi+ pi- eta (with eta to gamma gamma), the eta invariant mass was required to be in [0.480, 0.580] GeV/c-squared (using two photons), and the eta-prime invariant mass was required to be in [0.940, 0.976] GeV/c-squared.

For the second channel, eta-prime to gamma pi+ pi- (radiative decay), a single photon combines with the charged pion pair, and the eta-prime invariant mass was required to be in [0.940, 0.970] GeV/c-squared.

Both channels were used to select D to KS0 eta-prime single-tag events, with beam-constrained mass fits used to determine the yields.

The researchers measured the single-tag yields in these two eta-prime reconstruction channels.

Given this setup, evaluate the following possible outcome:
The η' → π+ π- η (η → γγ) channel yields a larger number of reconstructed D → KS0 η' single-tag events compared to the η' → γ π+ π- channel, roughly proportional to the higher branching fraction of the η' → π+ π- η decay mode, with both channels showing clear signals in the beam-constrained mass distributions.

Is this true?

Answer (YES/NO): NO